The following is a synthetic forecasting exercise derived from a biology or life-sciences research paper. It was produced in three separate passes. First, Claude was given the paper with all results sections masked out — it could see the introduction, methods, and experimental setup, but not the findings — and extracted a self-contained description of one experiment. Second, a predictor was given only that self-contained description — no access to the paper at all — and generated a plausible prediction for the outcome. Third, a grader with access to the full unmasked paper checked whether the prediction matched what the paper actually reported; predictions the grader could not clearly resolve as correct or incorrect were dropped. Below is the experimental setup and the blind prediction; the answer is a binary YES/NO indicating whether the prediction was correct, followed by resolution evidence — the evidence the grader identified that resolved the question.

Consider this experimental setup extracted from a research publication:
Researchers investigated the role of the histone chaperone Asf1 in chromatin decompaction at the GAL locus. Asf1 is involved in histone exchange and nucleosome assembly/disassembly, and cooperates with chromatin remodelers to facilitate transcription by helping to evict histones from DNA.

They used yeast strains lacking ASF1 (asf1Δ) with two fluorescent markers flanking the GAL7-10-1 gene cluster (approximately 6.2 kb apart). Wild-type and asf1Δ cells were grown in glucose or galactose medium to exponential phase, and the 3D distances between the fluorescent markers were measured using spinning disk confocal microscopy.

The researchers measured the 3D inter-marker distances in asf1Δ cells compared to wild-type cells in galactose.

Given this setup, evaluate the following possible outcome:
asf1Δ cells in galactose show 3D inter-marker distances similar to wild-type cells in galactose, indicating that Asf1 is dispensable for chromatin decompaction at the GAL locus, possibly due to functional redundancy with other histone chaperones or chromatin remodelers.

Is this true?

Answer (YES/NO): YES